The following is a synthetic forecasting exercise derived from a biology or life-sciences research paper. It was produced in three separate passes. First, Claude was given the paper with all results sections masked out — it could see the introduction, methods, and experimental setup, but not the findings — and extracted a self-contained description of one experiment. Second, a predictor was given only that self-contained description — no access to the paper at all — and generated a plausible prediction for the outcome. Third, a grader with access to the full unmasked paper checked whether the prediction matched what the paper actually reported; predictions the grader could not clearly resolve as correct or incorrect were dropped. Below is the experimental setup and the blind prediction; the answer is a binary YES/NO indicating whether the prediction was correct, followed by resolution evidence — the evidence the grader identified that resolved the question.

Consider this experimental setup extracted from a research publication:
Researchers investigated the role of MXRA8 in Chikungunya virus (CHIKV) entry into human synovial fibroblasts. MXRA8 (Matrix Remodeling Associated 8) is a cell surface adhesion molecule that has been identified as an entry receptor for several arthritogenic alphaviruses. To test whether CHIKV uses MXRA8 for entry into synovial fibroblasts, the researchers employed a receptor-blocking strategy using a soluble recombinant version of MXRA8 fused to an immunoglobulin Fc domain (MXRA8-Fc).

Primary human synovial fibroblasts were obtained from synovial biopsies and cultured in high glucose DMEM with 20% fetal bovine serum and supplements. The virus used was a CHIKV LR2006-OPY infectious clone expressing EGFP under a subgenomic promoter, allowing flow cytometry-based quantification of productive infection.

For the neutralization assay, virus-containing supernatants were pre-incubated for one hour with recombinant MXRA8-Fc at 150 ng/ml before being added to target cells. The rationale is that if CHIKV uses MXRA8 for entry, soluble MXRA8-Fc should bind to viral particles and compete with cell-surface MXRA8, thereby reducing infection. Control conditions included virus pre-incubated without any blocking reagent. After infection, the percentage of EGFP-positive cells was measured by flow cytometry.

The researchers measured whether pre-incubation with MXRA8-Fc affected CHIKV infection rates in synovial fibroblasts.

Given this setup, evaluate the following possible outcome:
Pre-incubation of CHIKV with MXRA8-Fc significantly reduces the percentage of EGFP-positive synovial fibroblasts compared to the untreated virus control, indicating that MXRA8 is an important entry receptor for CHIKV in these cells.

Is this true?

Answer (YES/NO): NO